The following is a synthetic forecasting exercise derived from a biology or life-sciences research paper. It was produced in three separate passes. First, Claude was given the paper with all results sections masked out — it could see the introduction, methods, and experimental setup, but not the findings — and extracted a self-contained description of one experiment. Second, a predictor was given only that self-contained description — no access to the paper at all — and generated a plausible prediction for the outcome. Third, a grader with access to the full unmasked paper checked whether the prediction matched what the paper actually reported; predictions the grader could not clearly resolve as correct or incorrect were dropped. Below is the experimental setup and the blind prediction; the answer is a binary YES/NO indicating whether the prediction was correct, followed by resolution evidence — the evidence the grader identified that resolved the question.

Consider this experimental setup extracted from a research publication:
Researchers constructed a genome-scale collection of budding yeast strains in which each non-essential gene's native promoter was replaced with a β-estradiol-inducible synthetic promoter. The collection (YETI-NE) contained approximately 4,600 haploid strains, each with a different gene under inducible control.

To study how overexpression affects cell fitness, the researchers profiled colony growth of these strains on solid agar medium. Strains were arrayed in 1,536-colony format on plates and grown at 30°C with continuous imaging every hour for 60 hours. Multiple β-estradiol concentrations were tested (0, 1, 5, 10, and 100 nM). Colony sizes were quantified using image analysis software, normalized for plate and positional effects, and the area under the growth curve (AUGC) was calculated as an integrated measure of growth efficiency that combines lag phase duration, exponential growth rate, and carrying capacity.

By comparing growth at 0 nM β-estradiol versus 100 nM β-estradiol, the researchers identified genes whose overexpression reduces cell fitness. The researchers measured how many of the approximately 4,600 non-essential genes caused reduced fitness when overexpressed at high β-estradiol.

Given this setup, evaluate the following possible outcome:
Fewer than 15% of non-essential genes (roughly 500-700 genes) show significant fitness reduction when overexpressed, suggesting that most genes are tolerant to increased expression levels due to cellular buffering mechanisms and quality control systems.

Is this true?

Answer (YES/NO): YES